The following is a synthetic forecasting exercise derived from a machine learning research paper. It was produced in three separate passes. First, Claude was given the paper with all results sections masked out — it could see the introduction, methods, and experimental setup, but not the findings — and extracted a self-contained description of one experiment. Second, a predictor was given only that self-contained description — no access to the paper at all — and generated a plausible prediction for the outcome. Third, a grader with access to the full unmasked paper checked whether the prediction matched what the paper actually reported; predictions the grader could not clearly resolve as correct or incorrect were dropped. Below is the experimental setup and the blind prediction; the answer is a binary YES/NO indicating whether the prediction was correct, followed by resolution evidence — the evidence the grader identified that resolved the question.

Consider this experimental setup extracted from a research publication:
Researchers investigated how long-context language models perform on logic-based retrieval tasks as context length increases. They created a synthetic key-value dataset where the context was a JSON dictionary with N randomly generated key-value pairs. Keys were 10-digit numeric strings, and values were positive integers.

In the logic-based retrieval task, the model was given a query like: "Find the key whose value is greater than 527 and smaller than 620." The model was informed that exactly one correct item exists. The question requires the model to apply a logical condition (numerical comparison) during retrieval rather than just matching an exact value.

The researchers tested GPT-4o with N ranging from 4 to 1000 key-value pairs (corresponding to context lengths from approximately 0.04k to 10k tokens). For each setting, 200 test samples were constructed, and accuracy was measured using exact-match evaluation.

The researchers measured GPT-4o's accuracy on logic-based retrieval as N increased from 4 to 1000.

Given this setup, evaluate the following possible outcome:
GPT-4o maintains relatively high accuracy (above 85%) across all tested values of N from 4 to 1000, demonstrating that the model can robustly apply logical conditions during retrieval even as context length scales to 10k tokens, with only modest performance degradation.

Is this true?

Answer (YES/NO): NO